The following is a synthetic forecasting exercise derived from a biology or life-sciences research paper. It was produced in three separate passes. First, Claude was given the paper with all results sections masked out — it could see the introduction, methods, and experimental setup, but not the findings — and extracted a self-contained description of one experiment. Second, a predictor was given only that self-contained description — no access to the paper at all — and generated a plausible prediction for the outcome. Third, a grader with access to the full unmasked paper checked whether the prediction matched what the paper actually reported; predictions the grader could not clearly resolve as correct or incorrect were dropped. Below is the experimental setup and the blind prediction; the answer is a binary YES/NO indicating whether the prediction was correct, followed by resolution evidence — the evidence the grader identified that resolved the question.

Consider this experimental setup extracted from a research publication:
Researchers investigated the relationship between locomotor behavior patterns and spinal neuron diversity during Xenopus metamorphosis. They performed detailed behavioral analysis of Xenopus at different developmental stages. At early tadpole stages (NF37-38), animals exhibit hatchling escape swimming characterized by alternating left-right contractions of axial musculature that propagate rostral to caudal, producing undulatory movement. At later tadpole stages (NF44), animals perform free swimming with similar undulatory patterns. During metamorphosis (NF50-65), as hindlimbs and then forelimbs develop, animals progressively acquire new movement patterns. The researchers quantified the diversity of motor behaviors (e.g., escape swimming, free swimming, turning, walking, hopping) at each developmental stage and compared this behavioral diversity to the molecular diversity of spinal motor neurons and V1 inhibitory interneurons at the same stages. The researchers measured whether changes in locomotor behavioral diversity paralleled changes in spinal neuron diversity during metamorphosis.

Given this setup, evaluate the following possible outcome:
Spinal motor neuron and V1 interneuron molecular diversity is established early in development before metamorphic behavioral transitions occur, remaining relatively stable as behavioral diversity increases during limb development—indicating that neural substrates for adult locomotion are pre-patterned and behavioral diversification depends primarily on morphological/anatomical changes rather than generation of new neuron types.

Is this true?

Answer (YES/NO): NO